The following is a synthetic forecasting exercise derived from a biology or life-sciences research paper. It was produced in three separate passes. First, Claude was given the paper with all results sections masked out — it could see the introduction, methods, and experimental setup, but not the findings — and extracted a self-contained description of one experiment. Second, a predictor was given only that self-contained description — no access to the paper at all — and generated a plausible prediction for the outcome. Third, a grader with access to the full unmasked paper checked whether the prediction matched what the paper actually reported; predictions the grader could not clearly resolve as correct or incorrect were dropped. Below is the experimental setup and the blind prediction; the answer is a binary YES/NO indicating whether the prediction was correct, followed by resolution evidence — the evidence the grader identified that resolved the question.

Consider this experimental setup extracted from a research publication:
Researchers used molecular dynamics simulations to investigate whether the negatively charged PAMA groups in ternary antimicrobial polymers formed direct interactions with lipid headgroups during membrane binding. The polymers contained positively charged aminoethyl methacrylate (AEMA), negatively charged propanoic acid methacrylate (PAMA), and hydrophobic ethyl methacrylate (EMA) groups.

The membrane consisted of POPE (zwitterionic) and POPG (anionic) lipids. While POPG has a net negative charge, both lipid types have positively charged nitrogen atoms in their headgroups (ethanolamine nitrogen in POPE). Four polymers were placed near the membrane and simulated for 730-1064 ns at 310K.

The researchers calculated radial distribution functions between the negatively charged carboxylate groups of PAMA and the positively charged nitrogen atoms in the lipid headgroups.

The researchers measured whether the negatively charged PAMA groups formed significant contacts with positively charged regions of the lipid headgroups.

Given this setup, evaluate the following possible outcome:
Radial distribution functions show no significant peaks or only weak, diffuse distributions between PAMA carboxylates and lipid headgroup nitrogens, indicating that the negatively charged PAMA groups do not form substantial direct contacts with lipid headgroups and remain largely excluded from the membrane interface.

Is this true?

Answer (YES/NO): YES